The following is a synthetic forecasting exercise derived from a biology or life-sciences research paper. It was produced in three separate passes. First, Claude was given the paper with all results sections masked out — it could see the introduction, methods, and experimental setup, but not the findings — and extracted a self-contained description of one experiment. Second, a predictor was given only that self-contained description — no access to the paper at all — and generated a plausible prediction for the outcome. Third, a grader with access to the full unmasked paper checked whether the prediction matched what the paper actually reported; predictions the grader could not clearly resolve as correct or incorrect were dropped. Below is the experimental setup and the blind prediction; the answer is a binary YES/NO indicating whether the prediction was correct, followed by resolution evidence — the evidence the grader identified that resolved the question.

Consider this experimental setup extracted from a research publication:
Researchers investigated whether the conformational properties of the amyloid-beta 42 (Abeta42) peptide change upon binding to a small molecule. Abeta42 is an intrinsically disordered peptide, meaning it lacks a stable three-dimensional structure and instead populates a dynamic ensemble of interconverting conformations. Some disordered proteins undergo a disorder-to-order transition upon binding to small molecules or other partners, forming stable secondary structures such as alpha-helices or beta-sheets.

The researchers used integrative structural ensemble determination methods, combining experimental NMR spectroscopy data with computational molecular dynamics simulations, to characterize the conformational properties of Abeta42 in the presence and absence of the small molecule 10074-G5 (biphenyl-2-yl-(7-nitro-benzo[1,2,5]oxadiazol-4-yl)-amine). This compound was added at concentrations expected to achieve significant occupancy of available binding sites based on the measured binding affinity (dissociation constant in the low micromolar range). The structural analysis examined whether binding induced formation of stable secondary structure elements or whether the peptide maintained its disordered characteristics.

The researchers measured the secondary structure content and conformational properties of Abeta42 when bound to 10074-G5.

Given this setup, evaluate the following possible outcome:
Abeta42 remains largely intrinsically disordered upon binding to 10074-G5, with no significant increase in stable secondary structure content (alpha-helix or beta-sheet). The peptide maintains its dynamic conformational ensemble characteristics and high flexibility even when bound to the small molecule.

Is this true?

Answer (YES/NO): YES